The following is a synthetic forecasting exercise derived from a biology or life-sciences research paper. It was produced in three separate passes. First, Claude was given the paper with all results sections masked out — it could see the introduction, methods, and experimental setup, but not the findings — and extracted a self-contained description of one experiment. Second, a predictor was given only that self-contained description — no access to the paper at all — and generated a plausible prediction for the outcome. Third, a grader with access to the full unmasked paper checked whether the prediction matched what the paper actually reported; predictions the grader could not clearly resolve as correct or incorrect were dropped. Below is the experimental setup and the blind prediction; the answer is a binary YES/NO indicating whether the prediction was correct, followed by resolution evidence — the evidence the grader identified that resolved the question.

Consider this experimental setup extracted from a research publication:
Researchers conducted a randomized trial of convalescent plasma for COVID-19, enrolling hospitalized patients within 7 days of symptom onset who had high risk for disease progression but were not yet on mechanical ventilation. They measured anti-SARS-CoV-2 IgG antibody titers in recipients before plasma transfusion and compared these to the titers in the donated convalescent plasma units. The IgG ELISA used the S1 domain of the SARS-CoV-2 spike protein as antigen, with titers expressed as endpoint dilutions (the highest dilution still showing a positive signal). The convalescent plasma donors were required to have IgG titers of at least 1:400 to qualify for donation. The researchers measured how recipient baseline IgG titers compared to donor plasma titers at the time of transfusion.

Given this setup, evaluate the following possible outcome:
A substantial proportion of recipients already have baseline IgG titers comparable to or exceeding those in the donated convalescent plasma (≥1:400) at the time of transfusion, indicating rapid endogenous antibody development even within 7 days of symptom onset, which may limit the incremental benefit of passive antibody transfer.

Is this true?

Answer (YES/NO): NO